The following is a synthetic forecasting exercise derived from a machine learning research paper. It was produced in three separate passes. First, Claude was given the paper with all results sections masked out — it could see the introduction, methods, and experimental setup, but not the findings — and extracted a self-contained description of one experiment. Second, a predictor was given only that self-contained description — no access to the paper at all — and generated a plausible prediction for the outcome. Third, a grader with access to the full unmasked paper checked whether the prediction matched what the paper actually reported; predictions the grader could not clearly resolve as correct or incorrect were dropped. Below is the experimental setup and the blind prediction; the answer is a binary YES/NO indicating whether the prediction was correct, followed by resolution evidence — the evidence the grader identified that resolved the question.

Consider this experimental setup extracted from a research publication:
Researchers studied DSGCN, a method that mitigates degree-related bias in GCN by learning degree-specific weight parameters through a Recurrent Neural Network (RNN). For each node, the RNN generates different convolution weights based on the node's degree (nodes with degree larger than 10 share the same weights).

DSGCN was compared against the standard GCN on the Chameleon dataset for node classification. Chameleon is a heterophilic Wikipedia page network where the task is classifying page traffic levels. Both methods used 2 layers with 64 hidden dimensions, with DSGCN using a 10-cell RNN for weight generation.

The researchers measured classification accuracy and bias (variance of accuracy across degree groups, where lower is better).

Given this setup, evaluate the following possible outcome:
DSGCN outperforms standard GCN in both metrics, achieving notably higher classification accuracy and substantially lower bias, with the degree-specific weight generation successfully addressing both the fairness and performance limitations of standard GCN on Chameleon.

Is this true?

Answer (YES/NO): NO